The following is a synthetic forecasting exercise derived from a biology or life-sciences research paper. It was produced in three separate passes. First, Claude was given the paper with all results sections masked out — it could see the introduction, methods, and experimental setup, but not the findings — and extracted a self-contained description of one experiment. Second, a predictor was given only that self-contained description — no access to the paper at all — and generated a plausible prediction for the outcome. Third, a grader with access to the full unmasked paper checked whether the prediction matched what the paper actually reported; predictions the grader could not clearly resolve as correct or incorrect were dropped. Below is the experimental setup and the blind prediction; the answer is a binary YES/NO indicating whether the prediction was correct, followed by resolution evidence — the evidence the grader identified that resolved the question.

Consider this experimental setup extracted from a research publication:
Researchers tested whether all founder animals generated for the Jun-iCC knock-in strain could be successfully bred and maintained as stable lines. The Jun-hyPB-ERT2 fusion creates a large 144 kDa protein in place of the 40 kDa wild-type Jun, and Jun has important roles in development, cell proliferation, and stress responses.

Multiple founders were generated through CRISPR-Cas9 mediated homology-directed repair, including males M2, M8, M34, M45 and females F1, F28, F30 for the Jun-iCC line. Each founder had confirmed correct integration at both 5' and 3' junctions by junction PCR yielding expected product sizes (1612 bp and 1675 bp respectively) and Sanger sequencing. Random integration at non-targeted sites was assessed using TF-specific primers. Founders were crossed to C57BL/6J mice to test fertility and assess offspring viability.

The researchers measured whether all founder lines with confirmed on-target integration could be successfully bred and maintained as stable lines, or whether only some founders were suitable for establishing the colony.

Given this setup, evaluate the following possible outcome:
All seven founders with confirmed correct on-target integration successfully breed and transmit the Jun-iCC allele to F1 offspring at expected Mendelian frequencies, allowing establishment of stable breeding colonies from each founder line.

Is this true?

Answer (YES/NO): NO